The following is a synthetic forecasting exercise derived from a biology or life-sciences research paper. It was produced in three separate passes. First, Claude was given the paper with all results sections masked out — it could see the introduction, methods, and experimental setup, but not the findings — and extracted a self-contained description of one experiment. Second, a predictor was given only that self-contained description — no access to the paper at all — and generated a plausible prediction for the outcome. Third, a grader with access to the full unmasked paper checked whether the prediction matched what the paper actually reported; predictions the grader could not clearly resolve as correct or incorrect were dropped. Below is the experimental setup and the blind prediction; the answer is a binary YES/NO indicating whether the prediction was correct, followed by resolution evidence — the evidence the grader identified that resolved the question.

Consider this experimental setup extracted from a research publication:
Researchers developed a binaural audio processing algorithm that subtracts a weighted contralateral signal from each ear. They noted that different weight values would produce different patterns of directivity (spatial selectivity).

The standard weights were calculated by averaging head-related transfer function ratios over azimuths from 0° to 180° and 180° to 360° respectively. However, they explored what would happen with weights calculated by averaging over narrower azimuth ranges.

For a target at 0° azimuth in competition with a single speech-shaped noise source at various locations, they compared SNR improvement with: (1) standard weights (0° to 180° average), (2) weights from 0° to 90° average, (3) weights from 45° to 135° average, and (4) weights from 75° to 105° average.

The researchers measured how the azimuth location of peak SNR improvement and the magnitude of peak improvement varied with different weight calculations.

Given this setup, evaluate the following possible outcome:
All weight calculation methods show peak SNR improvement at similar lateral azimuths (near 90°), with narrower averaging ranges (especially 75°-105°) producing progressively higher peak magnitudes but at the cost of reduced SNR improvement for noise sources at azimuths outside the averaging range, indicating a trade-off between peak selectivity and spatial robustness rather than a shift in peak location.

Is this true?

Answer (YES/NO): NO